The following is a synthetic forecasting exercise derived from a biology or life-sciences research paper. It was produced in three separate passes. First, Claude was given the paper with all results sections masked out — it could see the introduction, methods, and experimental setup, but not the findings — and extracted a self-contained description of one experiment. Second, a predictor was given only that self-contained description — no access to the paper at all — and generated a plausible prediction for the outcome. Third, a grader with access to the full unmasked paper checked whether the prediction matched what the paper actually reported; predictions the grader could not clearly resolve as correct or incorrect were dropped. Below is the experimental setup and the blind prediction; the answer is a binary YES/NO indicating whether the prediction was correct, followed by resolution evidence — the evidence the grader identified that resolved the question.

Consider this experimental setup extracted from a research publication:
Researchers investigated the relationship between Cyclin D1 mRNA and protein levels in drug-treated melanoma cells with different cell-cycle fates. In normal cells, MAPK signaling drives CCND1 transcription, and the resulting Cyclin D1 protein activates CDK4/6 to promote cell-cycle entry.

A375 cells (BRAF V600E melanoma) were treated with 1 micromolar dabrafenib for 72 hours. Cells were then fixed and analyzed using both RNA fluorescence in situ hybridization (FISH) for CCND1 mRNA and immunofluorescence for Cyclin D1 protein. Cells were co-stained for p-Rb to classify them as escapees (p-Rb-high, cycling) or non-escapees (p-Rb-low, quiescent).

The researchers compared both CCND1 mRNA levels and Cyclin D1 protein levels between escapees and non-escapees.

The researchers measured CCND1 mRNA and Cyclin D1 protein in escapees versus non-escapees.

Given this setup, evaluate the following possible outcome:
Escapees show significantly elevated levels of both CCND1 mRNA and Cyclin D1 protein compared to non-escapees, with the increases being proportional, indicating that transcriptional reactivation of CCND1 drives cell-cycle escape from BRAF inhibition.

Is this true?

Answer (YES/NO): NO